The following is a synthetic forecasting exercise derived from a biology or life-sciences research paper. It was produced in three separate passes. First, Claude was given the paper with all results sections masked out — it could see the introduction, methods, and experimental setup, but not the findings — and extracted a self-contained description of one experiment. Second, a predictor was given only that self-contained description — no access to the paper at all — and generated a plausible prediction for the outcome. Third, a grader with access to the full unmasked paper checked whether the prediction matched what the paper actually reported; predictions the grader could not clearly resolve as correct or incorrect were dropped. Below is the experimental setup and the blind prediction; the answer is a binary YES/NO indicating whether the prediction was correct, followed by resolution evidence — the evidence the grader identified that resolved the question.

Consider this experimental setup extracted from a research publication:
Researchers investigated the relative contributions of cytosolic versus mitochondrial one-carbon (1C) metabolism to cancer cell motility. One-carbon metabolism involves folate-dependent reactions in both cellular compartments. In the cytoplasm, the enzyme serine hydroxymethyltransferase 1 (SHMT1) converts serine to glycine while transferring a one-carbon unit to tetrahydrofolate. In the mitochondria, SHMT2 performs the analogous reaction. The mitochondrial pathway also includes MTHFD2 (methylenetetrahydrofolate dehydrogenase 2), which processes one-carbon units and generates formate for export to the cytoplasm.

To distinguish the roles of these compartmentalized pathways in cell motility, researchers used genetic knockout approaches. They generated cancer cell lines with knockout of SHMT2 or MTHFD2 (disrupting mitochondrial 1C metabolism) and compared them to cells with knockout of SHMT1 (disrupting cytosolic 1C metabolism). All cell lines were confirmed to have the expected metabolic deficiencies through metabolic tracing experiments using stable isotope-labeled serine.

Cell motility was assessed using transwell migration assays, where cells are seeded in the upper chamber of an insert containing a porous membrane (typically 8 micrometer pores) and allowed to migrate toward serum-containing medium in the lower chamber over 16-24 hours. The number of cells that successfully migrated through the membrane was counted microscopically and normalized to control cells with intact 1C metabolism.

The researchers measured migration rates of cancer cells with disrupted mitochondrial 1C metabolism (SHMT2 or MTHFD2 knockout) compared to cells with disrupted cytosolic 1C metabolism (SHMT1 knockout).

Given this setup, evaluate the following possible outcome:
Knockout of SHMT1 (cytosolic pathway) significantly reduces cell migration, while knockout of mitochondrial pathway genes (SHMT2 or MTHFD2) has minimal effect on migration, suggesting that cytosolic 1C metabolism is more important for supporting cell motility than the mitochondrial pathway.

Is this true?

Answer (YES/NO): NO